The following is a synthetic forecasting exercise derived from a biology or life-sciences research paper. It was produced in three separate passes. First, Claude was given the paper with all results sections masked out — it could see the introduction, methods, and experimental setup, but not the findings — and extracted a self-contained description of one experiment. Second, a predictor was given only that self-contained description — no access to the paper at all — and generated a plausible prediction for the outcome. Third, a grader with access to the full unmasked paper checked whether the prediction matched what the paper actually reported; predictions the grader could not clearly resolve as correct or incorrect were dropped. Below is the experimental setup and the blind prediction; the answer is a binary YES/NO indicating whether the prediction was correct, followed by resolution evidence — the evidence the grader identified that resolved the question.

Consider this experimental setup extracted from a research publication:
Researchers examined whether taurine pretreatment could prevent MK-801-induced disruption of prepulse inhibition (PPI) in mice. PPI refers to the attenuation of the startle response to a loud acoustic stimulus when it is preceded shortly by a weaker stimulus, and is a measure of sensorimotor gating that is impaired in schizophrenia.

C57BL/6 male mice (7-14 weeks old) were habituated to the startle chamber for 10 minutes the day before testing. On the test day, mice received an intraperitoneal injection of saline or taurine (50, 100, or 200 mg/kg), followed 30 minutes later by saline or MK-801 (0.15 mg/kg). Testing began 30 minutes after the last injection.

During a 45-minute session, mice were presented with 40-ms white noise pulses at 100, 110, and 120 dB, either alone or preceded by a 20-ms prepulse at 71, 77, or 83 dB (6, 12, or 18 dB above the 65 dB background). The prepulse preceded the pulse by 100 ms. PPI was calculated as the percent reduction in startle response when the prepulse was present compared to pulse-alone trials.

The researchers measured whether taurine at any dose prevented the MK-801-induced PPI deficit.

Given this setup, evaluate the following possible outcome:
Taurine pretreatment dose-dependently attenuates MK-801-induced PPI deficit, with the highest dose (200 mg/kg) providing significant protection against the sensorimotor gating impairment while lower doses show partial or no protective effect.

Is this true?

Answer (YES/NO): NO